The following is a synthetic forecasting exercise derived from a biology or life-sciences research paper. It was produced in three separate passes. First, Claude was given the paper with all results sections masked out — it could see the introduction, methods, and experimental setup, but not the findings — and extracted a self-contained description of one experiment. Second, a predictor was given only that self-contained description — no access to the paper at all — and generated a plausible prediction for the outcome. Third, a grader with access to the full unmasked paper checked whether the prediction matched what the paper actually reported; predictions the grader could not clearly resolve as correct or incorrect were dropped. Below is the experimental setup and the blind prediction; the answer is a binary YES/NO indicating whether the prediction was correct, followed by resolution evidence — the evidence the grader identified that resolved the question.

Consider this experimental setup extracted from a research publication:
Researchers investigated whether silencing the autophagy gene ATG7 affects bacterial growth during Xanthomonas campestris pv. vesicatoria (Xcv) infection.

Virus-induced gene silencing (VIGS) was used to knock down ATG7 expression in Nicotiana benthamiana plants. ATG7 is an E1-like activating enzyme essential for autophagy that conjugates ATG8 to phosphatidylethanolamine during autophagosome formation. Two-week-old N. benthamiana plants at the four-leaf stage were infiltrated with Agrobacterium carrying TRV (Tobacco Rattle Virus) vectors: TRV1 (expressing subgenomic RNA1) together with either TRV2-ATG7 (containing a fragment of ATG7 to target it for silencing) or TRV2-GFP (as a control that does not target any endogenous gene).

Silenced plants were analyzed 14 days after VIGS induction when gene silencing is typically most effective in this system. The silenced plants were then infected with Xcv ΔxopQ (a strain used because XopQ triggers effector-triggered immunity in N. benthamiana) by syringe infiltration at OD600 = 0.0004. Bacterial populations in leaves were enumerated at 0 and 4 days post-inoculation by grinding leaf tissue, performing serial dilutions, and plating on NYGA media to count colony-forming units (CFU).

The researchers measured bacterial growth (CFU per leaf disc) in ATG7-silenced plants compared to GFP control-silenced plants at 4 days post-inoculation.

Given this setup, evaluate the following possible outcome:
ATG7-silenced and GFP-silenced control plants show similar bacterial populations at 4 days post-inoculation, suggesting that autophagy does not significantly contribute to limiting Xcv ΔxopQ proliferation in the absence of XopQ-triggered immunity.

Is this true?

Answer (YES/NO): NO